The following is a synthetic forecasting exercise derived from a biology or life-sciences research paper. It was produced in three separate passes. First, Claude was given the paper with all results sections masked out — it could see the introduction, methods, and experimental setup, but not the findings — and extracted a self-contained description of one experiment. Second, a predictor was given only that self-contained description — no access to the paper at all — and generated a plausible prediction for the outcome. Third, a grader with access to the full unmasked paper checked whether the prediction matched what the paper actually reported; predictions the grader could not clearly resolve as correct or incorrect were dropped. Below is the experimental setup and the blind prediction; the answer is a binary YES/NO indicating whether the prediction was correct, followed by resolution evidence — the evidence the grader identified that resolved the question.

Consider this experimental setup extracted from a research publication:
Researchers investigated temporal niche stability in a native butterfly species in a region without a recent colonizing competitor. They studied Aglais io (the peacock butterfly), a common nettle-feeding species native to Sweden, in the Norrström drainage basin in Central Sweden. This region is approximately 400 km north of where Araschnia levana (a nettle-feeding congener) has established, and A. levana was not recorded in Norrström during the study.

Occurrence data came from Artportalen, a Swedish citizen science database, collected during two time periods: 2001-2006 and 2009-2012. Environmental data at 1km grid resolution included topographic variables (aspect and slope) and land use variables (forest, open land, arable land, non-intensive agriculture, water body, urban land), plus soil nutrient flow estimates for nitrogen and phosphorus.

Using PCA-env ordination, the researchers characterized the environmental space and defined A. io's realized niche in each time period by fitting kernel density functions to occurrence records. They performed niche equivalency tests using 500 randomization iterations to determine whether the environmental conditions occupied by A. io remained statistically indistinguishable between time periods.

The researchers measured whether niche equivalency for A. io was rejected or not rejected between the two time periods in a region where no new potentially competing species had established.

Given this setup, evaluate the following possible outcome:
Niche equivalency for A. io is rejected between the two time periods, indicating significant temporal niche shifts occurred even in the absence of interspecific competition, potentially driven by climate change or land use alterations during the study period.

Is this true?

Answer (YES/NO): YES